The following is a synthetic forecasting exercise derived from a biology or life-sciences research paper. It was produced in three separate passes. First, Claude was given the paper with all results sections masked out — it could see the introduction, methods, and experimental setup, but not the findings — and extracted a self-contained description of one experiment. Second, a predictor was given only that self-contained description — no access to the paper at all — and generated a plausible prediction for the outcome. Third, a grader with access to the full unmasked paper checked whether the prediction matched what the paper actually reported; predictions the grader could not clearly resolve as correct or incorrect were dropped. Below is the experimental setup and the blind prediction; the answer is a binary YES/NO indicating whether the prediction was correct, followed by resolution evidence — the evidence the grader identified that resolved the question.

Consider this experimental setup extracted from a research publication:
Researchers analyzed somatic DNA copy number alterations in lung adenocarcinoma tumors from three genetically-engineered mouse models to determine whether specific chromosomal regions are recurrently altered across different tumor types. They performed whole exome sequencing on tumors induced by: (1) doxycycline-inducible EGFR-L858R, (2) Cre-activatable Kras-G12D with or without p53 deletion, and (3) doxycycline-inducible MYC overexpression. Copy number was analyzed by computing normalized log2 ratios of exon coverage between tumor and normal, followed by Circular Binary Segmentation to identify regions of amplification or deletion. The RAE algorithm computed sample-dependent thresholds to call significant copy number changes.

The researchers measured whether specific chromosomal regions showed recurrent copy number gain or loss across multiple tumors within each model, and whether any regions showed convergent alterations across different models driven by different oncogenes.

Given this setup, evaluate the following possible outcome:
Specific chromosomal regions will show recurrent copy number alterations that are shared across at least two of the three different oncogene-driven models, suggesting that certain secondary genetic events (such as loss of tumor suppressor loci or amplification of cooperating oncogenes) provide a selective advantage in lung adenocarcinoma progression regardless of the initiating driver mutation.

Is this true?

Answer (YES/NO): NO